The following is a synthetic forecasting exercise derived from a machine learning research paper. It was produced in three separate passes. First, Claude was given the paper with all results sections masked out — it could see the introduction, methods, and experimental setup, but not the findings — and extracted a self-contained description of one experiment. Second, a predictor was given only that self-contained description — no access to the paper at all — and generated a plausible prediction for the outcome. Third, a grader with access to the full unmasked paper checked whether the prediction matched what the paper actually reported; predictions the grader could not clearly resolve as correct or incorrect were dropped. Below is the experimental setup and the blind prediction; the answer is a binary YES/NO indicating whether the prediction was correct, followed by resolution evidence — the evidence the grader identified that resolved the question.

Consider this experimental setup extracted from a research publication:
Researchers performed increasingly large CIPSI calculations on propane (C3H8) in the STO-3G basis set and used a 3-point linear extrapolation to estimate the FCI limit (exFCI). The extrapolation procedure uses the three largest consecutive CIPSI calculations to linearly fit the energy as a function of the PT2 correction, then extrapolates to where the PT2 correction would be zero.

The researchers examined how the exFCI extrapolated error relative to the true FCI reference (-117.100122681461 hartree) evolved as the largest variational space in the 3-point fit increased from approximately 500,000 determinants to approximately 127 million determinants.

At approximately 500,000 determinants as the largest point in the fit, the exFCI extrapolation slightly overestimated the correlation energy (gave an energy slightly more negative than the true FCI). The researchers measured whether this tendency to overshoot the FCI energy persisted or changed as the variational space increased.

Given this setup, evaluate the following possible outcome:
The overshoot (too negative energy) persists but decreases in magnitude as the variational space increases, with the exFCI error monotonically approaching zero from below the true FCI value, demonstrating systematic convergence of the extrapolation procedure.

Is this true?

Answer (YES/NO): NO